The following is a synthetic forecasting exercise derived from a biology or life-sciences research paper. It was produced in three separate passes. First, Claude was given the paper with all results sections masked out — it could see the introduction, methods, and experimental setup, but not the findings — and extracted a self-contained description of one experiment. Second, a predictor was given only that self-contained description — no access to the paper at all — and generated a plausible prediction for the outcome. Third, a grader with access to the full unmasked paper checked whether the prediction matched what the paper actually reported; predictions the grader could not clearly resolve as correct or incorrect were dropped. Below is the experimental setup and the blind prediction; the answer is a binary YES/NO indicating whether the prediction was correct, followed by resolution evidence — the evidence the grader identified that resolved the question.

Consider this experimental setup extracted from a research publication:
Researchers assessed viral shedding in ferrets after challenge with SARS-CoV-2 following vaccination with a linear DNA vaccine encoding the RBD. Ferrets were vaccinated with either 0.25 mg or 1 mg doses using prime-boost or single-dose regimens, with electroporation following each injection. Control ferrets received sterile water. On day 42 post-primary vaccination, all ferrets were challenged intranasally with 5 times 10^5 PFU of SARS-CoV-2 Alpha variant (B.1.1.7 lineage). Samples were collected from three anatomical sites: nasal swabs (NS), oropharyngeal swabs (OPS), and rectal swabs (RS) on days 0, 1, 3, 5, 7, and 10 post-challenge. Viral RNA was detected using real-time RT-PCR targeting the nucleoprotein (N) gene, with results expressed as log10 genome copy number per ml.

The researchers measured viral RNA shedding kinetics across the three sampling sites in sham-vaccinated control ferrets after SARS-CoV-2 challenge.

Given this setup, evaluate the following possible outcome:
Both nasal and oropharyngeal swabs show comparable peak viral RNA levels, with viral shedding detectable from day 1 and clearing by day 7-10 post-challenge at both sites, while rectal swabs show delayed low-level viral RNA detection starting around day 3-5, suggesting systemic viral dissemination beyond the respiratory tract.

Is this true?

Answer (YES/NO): NO